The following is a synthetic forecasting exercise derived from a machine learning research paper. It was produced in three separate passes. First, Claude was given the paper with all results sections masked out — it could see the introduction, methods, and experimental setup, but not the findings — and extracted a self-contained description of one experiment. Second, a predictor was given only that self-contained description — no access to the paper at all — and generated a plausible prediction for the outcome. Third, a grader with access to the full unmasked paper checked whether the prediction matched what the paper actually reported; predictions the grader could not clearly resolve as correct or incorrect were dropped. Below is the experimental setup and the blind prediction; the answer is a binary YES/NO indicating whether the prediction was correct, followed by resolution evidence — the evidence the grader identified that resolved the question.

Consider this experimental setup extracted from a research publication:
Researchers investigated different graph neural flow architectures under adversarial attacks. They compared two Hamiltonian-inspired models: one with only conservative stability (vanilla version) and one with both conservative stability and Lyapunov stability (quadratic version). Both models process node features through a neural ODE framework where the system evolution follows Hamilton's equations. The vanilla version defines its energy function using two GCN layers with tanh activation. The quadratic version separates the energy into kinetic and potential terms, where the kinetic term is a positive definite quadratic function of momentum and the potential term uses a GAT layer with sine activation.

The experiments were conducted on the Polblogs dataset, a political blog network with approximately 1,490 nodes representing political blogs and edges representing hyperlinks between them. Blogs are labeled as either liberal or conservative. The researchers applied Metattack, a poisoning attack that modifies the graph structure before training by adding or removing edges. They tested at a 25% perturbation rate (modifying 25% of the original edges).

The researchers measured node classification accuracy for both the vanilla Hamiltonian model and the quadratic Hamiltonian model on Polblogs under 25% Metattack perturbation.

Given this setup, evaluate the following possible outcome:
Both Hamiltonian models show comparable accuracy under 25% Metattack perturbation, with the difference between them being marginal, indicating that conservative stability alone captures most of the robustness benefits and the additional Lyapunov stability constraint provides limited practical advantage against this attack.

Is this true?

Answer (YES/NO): NO